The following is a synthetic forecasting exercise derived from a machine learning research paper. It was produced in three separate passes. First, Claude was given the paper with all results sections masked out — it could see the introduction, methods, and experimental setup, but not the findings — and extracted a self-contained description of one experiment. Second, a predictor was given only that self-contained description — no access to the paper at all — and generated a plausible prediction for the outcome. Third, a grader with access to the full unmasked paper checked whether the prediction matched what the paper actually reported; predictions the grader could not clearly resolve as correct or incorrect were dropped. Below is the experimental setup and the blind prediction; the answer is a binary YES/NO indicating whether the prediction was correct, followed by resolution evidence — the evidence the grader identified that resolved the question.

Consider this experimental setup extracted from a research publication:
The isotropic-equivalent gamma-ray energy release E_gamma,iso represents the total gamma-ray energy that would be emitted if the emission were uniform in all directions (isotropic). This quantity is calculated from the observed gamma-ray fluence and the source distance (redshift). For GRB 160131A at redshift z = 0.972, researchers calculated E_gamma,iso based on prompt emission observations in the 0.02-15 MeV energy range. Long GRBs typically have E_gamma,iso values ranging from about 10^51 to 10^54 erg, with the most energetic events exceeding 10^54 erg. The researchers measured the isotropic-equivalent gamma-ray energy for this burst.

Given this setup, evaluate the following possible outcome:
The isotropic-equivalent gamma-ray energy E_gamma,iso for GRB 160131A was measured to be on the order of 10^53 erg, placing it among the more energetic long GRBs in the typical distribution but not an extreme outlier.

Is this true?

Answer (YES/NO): YES